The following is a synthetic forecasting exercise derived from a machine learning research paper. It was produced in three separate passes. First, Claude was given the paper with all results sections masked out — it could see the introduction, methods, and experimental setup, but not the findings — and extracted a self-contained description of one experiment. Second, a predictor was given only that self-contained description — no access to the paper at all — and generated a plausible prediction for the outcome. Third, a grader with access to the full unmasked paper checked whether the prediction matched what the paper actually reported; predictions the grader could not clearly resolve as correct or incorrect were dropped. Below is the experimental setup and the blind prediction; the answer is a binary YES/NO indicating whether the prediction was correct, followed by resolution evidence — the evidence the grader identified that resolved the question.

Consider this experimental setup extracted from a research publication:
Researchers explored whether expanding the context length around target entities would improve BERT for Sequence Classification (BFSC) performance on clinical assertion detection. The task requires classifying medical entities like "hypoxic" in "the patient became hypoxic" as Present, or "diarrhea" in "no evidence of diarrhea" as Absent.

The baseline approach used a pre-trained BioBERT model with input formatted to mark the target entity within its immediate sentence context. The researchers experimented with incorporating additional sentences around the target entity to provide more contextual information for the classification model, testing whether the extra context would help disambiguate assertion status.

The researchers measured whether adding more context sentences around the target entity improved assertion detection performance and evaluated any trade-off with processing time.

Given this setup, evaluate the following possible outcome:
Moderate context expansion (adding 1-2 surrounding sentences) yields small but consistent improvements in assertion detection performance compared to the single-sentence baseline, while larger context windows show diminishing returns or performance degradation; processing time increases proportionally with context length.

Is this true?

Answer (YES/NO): NO